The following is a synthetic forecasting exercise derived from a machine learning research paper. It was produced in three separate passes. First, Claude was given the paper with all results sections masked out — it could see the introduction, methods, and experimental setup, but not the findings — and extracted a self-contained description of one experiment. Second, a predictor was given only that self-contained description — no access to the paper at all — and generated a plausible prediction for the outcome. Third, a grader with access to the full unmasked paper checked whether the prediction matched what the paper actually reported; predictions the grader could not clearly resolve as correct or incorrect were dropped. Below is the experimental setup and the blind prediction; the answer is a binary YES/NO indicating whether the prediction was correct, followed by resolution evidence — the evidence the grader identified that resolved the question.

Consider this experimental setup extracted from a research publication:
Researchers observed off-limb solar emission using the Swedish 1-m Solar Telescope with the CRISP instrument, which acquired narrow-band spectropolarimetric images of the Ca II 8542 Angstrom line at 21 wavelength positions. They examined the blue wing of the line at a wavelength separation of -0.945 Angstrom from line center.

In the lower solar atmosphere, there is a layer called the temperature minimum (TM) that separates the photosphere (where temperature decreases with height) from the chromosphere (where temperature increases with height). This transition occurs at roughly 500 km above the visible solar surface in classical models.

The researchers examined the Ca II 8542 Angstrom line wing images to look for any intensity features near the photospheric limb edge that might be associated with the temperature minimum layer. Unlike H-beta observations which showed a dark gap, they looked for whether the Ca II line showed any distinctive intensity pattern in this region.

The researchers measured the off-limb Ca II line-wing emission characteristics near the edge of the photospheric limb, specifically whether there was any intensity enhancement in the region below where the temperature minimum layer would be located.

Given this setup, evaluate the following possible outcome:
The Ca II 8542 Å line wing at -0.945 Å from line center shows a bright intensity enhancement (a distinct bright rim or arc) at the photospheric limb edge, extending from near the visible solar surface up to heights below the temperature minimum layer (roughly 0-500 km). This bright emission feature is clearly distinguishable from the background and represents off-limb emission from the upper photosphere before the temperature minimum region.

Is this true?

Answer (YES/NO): NO